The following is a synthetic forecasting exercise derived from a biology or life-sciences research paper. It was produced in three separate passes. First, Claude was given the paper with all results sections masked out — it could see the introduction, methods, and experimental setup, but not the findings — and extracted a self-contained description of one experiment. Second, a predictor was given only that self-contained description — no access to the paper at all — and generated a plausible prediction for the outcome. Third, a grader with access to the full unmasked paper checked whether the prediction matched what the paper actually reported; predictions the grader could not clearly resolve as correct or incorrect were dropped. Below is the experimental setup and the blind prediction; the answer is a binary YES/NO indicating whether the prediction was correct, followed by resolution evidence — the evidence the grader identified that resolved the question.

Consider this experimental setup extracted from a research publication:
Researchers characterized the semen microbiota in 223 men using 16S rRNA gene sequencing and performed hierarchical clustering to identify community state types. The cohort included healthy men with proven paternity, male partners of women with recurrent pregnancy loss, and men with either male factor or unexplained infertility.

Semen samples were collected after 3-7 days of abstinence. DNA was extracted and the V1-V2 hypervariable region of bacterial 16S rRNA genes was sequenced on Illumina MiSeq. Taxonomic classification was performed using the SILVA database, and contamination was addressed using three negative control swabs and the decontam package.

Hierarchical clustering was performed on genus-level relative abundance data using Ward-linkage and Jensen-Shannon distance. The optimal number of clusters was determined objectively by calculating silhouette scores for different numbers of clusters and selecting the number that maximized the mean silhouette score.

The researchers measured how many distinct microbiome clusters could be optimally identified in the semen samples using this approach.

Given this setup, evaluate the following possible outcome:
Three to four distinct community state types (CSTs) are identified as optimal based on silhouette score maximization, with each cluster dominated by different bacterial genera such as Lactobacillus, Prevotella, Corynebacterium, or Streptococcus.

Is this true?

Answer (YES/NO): YES